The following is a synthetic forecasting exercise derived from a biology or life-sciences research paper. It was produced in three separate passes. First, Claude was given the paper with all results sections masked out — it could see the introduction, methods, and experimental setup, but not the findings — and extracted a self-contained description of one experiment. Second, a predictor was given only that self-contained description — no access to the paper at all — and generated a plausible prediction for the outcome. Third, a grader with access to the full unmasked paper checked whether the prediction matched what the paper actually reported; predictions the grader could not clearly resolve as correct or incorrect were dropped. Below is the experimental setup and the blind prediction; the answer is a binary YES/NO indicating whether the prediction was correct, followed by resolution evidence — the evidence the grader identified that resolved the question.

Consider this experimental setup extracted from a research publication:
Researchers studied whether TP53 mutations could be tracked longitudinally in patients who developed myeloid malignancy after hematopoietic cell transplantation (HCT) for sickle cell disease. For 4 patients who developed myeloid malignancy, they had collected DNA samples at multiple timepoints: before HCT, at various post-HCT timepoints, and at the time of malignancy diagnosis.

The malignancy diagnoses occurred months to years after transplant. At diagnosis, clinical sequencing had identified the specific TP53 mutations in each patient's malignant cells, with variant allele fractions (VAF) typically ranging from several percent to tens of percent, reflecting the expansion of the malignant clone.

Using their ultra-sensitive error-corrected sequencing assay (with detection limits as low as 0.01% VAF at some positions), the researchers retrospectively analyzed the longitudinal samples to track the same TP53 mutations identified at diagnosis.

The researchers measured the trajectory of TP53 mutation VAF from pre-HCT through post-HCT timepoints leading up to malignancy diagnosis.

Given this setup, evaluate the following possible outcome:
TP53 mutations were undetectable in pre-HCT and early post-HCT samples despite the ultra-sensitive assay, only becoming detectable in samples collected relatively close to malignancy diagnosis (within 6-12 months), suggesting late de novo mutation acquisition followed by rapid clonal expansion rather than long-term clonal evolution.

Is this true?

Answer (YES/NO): NO